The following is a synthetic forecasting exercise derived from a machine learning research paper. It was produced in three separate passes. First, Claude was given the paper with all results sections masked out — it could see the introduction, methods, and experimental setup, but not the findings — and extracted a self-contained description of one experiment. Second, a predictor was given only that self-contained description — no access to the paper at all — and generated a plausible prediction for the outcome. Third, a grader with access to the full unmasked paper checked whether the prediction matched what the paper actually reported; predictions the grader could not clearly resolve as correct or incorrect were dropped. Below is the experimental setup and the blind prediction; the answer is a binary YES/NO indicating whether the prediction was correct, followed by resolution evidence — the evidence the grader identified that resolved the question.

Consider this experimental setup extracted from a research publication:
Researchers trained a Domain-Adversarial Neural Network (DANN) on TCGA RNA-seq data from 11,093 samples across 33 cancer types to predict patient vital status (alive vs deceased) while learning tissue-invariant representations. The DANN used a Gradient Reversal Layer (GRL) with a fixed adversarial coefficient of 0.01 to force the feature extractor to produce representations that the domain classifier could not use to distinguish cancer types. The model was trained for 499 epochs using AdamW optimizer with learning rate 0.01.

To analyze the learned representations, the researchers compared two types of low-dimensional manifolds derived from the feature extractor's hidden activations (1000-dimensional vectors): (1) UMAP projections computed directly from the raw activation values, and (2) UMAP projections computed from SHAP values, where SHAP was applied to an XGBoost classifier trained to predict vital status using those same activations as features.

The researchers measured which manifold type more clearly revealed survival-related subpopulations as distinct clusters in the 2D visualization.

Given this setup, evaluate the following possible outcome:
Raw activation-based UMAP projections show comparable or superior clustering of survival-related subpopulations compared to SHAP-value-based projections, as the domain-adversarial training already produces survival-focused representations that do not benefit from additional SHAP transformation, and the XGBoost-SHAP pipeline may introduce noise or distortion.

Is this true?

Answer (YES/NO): NO